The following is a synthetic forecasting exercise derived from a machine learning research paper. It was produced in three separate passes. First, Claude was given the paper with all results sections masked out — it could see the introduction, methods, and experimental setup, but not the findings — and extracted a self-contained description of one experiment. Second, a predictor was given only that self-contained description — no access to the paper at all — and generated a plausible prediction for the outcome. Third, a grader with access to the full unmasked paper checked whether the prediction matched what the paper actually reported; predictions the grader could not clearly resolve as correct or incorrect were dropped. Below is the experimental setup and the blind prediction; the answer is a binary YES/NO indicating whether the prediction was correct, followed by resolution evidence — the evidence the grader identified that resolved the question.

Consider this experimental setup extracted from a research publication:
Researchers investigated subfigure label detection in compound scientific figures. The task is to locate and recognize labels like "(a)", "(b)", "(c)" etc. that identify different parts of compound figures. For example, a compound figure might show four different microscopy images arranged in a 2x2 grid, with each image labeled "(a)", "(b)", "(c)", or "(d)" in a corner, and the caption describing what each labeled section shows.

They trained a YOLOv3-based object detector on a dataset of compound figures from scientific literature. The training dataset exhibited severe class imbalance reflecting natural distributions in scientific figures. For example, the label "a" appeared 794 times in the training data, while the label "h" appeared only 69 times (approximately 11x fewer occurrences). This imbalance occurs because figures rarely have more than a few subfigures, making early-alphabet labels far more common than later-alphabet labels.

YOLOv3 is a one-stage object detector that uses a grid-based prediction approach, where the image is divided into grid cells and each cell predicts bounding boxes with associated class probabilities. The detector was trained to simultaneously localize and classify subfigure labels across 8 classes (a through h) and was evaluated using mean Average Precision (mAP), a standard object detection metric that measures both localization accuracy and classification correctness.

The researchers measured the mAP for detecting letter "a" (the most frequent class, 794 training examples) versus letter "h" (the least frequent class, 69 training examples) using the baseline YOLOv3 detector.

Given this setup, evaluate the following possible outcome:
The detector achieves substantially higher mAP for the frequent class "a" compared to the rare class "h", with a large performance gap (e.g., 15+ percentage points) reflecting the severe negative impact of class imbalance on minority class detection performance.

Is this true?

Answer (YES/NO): NO